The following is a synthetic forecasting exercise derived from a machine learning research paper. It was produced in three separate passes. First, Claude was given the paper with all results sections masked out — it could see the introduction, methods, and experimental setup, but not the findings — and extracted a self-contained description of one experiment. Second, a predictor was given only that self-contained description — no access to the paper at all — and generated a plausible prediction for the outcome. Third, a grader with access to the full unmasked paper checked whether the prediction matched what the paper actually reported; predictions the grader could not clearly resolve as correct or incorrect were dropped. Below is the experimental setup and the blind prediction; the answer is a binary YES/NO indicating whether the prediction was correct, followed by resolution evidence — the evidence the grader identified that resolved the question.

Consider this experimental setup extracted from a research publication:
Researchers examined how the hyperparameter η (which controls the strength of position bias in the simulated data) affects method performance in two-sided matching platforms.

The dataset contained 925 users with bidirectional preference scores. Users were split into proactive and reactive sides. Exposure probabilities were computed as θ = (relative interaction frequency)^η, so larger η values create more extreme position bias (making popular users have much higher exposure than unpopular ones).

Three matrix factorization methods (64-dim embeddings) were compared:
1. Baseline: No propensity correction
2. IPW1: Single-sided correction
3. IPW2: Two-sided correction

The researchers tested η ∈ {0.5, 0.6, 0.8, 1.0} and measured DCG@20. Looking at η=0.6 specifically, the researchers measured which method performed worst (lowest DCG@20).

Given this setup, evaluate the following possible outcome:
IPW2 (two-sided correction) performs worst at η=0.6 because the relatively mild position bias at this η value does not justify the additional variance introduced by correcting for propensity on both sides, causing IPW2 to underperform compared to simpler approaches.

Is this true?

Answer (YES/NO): YES